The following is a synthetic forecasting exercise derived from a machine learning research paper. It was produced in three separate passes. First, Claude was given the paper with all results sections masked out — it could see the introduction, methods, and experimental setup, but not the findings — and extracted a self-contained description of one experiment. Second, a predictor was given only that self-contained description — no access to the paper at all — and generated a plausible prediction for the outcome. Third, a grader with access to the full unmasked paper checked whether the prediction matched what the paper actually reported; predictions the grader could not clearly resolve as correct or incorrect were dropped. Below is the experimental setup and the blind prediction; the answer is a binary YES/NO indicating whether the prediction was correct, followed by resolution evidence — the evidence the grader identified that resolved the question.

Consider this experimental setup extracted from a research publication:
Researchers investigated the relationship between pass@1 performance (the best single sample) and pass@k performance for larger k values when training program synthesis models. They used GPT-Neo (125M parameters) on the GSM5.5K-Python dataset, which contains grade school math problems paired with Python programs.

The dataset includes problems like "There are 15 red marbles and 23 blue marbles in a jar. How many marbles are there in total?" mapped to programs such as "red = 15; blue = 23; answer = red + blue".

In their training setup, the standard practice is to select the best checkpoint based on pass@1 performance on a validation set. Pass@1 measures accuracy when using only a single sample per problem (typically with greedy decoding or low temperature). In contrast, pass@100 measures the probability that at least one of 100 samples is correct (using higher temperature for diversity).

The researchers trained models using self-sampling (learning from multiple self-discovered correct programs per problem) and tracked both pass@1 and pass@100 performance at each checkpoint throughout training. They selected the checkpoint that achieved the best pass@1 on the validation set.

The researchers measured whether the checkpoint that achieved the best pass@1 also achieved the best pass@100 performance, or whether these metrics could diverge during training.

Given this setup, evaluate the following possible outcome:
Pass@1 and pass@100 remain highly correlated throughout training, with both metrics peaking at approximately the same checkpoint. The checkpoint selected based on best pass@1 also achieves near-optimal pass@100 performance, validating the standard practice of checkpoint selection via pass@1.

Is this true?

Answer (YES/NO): NO